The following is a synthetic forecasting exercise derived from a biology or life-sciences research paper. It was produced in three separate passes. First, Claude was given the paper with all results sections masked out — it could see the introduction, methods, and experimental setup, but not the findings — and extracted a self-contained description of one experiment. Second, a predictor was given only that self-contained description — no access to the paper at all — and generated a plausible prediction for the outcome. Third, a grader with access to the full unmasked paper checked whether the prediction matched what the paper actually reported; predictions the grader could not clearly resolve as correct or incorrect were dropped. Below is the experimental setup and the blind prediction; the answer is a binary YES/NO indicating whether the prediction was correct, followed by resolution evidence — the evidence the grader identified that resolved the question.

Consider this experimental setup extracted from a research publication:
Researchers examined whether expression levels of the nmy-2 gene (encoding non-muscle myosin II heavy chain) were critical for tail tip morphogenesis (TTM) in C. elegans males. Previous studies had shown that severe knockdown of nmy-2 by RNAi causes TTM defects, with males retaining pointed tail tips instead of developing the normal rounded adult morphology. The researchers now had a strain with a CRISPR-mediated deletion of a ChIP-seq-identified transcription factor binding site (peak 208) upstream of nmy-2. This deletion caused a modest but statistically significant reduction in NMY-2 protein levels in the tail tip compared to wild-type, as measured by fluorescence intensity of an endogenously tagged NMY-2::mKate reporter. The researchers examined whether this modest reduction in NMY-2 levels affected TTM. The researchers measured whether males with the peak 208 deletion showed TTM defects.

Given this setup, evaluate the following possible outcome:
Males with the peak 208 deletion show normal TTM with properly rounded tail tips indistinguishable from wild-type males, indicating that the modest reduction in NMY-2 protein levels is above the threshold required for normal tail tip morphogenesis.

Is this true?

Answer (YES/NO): YES